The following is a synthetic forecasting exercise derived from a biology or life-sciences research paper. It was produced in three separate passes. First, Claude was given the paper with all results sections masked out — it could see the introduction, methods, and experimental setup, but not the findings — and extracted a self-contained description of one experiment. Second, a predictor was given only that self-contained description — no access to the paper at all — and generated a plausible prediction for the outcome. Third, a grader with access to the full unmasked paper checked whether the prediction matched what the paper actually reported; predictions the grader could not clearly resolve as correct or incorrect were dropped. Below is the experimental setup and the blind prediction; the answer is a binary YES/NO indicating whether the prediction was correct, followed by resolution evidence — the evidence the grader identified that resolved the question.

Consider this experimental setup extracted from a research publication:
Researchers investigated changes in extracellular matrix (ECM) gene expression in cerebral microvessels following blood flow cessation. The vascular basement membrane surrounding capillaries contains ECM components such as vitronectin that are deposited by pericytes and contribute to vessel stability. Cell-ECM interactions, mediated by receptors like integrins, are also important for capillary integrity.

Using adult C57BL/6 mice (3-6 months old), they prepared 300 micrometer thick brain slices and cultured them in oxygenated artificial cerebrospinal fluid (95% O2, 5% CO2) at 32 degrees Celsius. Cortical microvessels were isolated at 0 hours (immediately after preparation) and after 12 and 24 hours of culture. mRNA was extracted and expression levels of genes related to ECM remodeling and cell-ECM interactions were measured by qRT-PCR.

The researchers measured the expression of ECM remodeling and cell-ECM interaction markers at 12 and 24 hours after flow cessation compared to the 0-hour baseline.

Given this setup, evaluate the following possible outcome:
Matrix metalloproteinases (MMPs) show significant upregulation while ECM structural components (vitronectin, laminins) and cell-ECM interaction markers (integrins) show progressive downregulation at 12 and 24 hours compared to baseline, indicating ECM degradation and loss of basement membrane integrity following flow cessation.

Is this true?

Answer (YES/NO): NO